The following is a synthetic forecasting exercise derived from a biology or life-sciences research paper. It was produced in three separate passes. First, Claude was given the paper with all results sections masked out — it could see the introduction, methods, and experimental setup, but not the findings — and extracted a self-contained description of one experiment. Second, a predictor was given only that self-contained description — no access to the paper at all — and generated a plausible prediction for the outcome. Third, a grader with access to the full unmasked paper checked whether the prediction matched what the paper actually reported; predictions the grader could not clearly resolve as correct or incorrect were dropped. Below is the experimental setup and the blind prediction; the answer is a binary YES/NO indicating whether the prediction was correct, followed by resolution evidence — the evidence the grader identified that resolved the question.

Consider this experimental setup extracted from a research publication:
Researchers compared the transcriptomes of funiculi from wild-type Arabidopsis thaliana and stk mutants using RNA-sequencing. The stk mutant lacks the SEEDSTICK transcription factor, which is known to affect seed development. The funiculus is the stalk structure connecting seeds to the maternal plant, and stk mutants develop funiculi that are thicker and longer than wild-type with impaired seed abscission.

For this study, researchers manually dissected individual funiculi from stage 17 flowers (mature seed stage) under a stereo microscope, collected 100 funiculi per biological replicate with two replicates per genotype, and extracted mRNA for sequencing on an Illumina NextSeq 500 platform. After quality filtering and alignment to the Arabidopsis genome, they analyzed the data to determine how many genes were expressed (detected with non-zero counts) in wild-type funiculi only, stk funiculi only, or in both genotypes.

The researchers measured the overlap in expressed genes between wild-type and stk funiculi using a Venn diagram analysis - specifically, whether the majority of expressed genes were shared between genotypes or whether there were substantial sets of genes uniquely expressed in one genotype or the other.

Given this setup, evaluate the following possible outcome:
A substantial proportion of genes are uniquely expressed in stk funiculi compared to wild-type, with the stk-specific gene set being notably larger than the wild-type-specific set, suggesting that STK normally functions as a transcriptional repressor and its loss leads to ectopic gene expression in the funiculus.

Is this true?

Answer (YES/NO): NO